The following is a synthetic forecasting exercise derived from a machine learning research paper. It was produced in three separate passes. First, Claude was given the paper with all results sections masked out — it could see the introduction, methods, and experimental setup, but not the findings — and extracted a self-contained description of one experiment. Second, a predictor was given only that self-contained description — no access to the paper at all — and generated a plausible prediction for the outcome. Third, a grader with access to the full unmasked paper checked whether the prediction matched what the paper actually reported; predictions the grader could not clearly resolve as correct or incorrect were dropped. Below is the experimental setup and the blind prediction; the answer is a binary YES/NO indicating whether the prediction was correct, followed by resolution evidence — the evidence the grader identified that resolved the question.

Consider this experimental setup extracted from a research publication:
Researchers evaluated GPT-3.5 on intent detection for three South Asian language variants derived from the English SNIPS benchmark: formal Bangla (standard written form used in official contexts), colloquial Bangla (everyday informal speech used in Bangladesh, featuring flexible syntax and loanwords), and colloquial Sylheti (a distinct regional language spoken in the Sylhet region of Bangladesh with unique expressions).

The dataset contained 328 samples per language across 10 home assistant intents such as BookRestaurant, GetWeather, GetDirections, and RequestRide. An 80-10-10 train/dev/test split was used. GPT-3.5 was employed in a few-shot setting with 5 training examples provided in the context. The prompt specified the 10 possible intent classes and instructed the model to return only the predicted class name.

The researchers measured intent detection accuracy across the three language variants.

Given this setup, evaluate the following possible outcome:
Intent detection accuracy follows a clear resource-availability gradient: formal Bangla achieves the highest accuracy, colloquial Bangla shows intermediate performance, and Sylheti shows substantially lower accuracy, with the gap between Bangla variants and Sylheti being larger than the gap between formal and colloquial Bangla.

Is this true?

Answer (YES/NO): NO